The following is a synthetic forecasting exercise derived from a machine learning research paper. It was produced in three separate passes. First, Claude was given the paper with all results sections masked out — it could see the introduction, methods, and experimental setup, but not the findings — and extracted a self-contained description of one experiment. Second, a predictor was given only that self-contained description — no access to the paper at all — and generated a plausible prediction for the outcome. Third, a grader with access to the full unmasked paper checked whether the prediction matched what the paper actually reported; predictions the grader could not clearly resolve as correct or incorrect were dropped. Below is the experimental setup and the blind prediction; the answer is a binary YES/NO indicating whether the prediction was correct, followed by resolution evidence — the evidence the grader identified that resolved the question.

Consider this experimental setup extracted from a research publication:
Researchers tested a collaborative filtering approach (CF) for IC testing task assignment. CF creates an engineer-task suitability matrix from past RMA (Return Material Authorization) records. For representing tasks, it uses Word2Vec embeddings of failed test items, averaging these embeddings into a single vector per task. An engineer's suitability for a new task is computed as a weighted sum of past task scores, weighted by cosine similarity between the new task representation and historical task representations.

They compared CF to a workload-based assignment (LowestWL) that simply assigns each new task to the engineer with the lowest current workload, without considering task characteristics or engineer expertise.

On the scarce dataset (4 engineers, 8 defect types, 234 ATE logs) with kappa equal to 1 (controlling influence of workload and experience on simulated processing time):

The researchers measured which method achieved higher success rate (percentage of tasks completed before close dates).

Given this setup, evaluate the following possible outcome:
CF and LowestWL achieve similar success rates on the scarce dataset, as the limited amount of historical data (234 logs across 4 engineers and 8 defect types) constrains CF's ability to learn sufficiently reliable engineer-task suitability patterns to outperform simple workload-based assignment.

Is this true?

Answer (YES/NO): NO